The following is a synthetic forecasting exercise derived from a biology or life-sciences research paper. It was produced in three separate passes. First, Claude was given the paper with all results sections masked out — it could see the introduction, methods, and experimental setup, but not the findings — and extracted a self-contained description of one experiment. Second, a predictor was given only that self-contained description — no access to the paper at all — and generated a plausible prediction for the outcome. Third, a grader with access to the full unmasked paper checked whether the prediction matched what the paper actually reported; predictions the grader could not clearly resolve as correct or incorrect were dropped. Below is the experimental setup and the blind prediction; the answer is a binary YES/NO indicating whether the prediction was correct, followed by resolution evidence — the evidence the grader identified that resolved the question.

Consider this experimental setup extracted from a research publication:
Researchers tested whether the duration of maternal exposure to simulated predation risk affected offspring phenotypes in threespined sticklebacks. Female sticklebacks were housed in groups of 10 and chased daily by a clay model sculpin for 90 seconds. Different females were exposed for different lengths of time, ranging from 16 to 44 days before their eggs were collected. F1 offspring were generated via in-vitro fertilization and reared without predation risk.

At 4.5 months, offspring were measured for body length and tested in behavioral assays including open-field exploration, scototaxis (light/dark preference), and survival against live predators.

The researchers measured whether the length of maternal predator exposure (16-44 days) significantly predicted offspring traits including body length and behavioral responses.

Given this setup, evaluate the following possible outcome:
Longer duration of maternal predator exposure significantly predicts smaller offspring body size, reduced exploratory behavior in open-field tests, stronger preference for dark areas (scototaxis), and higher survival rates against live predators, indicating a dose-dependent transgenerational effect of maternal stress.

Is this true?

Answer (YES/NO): NO